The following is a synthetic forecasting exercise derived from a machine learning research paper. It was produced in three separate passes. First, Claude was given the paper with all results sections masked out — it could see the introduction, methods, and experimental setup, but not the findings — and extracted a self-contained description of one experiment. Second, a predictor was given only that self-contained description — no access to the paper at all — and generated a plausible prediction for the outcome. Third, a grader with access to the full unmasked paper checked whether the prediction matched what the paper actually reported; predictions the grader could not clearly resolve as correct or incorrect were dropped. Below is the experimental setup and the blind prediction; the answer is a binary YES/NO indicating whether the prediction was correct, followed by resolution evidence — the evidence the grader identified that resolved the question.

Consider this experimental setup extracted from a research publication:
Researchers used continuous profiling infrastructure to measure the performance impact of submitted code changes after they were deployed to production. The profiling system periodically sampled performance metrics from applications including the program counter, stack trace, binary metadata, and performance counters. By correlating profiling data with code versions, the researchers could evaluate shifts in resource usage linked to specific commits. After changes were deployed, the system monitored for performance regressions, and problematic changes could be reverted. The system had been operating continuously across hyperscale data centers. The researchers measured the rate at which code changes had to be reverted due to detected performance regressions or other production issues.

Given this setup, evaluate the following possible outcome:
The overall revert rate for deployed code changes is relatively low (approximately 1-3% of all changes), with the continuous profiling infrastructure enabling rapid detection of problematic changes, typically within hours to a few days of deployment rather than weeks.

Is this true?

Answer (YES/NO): NO